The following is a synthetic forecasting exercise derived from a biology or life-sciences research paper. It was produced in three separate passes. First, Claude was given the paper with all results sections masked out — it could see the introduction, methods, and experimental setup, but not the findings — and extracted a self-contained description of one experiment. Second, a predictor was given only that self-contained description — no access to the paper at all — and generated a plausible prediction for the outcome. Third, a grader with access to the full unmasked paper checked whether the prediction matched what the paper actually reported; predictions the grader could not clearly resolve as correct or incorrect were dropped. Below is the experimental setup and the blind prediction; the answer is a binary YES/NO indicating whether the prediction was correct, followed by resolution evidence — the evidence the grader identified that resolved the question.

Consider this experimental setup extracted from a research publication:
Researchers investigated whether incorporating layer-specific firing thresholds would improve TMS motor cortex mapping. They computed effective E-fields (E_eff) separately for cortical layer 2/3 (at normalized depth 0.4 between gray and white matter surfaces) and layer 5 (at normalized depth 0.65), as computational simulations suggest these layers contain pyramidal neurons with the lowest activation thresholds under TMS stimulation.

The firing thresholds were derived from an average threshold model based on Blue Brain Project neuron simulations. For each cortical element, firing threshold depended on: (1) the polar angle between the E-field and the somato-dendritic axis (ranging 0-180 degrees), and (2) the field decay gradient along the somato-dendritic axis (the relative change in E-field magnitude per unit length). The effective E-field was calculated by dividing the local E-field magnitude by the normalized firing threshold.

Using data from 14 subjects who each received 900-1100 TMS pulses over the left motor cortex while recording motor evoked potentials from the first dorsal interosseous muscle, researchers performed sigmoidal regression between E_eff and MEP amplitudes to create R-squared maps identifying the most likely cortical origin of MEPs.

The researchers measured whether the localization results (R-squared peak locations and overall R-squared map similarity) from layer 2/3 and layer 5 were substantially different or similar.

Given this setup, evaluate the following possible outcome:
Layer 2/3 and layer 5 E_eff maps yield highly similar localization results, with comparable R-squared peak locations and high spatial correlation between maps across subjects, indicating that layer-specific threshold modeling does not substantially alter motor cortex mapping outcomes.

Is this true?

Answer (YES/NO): YES